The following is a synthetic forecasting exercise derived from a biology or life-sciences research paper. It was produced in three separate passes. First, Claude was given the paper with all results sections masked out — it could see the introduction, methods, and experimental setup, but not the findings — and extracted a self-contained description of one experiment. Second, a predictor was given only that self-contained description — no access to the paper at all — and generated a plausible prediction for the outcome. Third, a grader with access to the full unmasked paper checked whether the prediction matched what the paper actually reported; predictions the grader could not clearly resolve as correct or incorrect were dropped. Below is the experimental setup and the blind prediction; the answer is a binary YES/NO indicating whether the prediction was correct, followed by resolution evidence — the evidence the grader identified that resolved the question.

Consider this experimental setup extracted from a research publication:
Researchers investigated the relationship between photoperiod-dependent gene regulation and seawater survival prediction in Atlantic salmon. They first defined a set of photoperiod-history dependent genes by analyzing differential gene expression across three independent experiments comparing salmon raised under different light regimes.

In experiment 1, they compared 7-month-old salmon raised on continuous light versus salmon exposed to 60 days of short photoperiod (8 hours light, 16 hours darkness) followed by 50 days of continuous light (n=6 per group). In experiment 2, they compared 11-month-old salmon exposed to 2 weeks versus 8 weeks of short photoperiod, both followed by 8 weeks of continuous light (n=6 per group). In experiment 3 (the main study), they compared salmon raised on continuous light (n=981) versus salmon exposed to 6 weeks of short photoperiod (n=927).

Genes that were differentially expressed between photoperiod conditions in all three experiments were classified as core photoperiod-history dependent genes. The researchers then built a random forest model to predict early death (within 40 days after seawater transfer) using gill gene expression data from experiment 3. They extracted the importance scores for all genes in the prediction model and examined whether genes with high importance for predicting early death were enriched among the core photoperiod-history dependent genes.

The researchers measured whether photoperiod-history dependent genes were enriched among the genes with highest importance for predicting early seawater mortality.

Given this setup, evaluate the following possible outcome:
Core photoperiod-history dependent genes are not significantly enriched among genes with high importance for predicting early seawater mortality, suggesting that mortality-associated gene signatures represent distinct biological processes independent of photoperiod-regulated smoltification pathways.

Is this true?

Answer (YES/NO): NO